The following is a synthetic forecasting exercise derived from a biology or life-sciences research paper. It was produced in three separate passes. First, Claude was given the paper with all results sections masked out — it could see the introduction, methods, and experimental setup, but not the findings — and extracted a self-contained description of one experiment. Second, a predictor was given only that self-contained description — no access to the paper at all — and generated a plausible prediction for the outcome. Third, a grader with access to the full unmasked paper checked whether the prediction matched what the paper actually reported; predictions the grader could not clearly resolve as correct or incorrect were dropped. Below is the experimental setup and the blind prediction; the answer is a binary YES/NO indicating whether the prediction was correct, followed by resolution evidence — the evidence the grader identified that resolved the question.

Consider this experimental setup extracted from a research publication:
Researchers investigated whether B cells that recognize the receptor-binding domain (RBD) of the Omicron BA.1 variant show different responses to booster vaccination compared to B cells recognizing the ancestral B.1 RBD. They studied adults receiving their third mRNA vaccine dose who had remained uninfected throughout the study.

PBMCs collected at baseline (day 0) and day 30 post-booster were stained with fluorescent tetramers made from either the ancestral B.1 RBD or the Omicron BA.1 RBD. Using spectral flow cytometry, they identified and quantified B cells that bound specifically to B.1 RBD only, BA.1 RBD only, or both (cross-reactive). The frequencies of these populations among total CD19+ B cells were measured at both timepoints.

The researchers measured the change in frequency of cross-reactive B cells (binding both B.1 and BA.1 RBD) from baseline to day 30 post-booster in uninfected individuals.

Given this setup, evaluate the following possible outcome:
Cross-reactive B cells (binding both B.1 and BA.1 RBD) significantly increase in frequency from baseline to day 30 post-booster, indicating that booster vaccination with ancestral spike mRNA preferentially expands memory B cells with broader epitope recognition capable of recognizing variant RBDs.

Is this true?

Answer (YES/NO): YES